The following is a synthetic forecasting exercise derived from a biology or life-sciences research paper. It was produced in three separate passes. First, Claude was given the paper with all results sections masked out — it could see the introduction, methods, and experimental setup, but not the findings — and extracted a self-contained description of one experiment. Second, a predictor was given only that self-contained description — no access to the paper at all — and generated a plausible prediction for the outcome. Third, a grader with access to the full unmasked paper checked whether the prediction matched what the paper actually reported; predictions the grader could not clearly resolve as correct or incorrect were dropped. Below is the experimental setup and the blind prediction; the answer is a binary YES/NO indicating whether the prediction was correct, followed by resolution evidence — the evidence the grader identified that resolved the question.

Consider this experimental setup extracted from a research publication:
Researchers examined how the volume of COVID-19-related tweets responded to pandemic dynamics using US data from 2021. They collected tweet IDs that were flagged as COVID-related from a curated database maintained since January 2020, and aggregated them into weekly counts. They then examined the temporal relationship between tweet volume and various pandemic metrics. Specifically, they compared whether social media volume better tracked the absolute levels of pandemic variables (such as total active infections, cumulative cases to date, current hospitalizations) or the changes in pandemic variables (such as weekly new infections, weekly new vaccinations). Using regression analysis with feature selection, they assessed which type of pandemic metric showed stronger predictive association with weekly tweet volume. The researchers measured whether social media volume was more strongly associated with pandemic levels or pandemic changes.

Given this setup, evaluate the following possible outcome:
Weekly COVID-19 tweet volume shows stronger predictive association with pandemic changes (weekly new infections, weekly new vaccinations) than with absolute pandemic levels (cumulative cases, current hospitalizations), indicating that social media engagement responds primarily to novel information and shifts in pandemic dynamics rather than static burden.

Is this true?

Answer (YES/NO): YES